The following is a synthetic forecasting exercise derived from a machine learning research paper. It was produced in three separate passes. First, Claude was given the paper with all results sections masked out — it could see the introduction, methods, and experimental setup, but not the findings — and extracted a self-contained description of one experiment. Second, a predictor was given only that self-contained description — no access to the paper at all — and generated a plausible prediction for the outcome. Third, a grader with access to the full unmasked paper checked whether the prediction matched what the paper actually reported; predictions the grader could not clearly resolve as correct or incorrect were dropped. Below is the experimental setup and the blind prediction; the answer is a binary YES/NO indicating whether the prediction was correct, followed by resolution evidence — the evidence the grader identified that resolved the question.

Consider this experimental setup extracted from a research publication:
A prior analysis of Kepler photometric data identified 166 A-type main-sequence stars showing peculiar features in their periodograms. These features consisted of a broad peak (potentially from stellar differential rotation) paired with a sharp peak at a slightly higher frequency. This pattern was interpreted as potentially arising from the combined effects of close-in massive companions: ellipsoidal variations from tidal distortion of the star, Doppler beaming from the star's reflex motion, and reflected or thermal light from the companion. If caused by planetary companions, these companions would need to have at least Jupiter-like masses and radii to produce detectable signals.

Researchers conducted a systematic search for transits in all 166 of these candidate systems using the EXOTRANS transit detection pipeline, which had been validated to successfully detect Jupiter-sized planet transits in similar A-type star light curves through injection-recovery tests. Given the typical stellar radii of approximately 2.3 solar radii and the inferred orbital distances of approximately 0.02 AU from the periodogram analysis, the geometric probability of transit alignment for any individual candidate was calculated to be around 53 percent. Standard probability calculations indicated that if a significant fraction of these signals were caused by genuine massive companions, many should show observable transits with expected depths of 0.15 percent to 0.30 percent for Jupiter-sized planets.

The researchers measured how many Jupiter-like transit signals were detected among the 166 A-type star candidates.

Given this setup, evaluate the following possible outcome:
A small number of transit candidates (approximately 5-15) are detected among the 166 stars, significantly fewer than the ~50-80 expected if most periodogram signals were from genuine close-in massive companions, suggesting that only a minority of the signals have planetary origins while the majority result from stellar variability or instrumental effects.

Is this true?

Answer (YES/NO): NO